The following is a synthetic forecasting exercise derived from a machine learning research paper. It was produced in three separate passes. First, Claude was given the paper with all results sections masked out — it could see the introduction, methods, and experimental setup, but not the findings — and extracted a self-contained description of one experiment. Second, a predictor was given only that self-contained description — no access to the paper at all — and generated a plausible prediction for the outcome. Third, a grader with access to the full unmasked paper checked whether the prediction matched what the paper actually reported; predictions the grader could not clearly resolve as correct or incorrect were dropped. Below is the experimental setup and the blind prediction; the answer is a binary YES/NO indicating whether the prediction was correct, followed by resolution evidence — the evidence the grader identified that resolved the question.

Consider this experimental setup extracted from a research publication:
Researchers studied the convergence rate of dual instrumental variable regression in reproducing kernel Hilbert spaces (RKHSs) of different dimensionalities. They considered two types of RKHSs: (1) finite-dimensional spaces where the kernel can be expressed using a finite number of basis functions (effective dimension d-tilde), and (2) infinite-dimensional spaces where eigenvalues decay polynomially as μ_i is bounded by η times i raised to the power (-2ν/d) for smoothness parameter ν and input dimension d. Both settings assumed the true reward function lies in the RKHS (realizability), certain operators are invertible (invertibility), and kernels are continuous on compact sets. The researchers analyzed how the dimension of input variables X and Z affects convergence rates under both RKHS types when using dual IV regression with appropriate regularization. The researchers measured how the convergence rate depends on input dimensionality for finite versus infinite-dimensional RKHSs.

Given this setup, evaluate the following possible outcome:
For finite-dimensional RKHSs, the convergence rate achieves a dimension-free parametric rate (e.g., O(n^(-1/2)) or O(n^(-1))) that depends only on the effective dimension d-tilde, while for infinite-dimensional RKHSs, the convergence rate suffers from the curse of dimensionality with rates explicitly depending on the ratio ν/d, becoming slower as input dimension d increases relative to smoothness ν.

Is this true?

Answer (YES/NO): YES